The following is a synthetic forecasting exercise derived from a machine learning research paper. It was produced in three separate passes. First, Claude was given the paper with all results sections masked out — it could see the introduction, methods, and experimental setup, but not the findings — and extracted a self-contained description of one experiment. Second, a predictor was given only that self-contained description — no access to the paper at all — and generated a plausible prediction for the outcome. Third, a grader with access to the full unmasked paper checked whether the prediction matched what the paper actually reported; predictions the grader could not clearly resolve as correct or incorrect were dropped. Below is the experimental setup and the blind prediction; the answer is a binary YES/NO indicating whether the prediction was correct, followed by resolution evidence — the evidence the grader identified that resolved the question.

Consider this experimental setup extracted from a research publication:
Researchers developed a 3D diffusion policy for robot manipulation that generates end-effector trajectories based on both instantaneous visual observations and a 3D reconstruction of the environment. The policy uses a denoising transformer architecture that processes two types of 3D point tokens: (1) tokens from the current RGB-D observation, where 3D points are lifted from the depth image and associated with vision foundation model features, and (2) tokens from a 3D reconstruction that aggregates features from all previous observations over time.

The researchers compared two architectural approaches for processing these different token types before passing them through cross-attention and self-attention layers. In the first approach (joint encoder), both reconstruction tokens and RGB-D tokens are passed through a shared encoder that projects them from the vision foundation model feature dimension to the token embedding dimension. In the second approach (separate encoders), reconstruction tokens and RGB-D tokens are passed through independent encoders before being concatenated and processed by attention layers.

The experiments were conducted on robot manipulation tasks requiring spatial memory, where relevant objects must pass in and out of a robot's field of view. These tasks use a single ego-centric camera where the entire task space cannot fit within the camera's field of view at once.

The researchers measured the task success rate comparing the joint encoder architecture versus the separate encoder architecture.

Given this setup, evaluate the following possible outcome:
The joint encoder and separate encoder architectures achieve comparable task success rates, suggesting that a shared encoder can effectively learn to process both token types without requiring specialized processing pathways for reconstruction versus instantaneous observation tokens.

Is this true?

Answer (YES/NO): NO